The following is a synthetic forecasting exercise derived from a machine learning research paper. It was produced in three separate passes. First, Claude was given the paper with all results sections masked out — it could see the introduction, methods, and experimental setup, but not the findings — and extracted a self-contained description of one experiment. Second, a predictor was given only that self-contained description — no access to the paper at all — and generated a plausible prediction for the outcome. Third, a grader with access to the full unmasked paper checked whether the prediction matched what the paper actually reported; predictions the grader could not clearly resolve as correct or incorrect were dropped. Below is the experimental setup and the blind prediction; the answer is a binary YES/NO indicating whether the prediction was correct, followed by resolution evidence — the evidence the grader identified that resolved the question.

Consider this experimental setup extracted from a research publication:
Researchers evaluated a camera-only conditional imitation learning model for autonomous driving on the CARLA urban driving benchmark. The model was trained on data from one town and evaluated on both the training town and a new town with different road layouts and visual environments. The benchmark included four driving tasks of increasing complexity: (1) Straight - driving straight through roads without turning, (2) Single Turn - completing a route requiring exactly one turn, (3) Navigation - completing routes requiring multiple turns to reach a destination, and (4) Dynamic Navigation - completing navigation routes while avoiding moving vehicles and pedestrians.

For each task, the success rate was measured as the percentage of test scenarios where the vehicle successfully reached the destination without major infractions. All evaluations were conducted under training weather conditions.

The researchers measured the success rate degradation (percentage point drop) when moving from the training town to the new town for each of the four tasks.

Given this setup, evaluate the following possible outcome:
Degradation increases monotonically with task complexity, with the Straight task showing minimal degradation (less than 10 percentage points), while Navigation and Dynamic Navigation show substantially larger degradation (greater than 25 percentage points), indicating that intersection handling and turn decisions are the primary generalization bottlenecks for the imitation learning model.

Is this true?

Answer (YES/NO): NO